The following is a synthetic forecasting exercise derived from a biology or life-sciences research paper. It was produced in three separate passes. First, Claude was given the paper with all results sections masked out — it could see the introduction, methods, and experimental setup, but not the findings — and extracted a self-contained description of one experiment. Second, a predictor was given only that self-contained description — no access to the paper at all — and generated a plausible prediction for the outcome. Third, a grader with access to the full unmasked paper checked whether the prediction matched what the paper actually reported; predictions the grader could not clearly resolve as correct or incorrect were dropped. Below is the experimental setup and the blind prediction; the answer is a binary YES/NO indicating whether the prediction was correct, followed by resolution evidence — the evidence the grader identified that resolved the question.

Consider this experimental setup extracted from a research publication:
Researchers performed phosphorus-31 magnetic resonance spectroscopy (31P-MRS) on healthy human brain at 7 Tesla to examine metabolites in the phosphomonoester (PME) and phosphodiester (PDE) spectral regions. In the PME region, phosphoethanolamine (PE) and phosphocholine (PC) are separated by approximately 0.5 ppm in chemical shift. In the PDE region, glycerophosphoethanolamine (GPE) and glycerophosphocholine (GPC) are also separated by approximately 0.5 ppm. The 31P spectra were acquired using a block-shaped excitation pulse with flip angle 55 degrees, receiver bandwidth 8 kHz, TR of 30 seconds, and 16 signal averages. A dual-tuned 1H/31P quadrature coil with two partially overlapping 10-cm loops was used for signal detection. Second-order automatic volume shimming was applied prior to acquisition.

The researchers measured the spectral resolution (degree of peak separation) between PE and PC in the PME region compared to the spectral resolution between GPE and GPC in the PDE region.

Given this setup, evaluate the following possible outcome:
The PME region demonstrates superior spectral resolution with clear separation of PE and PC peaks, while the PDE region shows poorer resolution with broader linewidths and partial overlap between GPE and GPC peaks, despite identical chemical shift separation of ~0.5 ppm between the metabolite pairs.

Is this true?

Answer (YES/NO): NO